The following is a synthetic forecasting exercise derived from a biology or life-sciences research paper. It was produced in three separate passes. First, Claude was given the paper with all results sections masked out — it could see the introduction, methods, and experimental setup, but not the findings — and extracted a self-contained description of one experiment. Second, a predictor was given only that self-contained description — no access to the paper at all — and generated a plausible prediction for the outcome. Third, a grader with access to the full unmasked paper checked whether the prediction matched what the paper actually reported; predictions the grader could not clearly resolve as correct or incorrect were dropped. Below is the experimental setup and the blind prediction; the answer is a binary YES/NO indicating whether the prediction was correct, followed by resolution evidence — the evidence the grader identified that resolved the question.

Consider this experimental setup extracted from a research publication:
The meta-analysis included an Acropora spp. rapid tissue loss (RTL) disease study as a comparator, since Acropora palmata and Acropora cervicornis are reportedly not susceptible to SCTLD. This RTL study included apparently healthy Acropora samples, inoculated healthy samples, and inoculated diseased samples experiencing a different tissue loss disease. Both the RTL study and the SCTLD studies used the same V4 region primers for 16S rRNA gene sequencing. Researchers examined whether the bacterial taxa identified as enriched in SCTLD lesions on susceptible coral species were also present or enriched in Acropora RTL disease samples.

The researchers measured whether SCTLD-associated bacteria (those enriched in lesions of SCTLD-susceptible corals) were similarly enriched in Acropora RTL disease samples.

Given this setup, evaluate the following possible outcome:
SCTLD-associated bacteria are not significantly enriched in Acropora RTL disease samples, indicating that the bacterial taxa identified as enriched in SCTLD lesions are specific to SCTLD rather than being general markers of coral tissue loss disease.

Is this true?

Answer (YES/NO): NO